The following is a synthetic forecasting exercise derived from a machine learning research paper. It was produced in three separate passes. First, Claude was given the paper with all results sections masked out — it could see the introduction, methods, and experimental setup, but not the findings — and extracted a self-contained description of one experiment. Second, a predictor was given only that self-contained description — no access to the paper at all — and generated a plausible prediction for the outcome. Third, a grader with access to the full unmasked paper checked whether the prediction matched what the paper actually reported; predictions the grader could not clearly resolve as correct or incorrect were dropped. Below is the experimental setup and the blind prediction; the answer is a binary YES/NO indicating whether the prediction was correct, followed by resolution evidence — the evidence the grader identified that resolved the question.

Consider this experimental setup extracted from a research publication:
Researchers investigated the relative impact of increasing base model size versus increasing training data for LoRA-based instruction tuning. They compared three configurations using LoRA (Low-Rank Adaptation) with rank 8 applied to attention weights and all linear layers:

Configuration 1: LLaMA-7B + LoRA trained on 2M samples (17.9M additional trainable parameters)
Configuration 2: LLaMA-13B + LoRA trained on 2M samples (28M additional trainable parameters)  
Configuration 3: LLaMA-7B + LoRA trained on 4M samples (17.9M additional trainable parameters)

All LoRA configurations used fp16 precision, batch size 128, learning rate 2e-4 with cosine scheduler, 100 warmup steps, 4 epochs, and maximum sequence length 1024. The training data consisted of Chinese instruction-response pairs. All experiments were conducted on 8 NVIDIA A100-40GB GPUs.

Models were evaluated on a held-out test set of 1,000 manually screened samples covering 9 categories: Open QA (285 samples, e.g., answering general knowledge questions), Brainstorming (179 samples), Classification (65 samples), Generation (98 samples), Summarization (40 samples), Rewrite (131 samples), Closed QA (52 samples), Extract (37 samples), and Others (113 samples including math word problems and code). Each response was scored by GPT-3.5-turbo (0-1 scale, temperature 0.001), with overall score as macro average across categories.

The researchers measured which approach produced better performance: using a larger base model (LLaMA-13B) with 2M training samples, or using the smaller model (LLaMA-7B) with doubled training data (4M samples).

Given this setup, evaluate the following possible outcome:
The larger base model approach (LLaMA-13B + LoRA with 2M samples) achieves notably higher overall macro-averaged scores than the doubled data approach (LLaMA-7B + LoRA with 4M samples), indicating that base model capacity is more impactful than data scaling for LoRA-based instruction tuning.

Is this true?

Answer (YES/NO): YES